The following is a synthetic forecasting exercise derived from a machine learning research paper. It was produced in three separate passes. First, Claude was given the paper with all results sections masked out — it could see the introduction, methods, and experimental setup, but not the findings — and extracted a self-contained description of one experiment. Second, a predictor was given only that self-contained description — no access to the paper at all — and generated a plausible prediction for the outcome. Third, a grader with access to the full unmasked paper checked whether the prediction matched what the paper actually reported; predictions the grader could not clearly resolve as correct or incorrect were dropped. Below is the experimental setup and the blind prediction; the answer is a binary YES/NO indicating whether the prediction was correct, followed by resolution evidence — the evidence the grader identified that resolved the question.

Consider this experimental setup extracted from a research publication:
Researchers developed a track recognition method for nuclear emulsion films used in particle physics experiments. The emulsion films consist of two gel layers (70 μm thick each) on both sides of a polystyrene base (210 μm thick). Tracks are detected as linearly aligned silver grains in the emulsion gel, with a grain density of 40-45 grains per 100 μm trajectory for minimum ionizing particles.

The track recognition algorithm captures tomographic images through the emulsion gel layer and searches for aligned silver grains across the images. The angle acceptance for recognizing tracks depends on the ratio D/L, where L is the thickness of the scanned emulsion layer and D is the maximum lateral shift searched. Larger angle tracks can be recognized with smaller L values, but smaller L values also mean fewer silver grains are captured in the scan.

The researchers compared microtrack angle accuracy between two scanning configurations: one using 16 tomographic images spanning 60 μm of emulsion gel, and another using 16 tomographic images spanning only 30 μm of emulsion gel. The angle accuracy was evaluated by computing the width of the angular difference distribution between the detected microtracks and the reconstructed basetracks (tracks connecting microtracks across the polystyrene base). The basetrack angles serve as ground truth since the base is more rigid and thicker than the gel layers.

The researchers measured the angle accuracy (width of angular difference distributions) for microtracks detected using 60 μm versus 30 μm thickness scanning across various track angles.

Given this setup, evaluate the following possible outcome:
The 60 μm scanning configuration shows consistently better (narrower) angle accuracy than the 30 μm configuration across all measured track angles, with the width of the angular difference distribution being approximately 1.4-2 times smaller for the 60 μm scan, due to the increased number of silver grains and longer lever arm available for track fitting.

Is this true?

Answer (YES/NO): YES